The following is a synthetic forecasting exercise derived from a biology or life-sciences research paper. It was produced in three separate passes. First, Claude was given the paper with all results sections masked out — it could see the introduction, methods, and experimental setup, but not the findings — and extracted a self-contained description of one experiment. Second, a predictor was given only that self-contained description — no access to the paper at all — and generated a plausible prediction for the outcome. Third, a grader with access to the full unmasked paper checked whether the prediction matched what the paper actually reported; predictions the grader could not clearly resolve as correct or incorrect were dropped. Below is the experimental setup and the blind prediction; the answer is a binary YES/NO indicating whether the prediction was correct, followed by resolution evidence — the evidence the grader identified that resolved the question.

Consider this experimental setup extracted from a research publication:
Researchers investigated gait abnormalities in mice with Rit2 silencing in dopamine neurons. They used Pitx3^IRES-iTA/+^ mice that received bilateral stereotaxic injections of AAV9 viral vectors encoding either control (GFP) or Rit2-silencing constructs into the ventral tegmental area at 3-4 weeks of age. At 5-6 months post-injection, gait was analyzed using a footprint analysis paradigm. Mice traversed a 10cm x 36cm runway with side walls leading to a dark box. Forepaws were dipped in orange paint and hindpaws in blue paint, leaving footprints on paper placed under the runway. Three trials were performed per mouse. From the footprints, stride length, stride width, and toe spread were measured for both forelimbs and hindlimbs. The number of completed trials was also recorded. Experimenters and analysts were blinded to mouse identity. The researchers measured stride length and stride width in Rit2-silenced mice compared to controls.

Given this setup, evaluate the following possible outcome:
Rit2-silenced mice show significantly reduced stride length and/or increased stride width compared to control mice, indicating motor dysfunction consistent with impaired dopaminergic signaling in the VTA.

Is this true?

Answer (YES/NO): NO